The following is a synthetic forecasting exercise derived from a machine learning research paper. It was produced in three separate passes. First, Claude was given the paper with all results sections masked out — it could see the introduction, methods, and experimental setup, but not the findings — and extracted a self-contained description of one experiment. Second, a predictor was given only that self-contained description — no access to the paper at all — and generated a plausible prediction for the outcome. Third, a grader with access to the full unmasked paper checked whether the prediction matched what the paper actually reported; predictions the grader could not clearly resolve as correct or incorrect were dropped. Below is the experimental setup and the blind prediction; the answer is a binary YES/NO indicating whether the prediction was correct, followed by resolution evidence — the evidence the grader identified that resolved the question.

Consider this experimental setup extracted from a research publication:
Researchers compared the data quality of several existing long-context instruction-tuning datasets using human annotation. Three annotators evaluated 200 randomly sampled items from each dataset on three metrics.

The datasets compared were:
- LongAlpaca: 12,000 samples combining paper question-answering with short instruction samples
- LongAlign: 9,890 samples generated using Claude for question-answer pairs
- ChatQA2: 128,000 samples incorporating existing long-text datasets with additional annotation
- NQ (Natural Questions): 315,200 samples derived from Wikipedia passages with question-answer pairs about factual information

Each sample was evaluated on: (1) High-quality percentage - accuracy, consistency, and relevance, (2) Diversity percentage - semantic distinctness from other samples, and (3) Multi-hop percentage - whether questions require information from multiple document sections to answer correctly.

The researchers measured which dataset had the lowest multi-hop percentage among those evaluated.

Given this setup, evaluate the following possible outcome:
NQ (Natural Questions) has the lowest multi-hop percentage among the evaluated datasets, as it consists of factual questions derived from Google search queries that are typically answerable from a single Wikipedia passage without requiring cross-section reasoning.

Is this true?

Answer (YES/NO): YES